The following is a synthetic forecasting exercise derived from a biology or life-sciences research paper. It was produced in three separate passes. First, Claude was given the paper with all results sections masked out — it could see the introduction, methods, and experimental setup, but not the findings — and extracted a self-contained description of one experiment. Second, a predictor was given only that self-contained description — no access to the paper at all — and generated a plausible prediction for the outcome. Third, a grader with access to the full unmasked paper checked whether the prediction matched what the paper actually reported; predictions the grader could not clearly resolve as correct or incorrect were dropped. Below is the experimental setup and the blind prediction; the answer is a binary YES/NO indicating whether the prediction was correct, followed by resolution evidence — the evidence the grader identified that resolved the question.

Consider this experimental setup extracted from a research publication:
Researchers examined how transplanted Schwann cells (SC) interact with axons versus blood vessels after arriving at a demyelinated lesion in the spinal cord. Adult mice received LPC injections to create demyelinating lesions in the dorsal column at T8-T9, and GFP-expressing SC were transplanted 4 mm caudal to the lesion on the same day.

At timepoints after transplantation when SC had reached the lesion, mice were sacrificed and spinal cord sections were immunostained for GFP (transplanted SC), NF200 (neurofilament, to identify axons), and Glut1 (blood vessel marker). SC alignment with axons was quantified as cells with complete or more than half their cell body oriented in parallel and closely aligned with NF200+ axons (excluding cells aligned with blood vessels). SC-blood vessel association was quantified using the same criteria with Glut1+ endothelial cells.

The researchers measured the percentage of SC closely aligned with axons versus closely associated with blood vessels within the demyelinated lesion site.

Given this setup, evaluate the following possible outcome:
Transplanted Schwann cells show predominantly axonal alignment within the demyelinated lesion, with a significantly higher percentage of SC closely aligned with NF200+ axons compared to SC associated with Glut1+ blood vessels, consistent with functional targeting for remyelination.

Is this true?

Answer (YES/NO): NO